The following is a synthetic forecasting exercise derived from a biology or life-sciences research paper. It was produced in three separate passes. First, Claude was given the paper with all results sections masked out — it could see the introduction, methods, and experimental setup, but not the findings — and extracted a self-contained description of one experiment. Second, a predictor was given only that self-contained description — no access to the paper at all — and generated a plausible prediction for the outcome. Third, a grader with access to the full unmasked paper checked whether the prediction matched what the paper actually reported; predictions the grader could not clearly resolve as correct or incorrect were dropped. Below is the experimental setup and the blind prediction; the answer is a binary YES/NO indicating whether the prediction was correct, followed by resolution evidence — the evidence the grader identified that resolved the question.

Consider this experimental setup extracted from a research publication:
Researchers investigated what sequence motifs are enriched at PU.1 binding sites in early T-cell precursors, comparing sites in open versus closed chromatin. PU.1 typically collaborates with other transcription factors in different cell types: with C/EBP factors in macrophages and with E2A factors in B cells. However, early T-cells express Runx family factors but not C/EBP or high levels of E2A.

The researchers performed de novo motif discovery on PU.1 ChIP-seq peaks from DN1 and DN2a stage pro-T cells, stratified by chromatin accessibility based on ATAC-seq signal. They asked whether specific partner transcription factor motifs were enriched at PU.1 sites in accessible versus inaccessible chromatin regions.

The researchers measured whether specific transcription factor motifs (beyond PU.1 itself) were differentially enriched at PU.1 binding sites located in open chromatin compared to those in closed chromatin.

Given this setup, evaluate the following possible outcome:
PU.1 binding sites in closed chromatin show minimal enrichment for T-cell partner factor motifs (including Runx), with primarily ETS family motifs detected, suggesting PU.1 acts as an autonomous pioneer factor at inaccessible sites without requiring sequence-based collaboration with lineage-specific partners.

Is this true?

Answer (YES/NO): NO